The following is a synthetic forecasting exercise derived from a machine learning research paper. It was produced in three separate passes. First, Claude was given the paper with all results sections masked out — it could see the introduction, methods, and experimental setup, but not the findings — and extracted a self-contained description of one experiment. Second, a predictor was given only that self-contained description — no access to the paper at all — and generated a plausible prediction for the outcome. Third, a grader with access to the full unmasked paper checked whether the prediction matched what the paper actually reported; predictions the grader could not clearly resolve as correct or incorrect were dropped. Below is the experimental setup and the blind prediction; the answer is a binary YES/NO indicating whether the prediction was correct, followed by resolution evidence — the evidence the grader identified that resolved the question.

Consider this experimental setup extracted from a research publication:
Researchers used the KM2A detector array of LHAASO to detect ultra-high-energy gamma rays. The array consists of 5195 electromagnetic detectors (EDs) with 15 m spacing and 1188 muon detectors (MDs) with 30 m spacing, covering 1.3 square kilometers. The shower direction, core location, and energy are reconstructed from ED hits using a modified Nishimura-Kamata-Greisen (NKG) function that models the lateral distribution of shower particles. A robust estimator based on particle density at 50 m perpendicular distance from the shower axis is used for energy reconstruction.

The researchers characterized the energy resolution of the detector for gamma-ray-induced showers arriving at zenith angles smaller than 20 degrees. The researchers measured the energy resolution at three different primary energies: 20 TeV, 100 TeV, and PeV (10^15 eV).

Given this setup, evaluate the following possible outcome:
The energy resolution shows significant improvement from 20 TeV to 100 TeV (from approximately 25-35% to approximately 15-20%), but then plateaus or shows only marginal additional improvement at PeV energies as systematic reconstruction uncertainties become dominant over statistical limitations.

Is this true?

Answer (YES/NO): NO